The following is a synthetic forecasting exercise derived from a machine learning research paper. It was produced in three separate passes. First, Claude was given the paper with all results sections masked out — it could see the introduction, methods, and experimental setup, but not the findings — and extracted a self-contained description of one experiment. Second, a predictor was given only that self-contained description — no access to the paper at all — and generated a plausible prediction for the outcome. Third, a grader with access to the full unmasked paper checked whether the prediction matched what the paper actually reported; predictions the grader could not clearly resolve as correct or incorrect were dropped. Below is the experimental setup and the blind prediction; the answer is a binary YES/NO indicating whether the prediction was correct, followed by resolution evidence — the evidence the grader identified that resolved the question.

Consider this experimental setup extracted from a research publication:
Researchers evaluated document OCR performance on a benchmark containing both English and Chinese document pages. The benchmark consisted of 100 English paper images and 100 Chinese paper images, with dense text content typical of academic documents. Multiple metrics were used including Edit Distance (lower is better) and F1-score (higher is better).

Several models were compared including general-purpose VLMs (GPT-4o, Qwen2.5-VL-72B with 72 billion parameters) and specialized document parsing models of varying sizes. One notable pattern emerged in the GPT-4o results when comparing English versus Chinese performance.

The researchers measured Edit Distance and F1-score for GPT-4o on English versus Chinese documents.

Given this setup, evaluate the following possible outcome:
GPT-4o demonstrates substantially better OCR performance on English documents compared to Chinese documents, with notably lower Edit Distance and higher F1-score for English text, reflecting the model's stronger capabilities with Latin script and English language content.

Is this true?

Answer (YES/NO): YES